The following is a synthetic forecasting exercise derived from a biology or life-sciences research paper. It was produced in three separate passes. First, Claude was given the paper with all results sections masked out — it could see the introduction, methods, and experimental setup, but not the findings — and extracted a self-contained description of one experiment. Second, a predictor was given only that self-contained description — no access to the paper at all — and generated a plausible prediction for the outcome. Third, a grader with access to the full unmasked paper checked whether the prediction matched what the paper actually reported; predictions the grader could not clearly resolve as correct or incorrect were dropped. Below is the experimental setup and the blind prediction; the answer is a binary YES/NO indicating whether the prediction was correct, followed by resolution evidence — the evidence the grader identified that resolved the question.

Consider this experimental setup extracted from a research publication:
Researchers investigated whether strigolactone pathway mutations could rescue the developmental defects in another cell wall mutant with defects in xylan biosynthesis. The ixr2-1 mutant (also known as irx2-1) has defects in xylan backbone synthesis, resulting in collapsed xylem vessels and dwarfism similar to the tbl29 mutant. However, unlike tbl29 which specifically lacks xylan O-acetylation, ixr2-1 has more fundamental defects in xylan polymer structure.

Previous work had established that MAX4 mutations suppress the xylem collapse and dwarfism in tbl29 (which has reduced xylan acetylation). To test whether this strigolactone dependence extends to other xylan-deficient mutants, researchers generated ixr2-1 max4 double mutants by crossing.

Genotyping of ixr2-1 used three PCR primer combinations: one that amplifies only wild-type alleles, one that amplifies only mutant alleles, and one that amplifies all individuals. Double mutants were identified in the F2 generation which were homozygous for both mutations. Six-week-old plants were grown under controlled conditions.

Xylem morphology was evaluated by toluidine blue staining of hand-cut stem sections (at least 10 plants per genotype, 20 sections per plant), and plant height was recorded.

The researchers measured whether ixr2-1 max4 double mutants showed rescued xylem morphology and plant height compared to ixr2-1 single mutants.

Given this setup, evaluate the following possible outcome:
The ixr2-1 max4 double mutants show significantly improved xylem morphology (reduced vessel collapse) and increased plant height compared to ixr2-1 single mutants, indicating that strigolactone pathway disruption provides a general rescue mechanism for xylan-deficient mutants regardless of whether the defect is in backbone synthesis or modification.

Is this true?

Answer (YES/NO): NO